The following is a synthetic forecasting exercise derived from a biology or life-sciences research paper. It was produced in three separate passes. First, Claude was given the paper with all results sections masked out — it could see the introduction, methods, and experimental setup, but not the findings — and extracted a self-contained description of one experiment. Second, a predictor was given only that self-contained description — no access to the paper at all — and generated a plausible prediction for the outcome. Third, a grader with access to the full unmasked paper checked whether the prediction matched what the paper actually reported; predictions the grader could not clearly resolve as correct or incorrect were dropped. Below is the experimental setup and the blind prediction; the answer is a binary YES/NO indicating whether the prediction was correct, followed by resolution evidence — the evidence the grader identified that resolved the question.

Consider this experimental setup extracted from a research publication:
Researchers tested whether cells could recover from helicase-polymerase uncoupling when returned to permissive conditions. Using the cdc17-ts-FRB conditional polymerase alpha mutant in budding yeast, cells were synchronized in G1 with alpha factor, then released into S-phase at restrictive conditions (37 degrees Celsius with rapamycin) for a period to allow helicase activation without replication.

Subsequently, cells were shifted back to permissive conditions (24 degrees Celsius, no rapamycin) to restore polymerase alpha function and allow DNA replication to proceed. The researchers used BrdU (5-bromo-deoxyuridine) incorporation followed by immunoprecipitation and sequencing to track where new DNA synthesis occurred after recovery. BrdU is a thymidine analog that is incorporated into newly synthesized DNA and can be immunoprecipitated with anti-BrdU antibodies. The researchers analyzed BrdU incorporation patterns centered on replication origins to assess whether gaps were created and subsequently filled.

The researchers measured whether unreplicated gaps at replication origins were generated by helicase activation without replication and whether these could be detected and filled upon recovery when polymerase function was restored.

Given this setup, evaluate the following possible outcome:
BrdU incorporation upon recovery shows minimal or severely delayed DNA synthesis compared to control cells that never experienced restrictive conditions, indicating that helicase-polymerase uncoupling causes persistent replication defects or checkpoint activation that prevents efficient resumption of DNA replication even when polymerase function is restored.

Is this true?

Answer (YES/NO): NO